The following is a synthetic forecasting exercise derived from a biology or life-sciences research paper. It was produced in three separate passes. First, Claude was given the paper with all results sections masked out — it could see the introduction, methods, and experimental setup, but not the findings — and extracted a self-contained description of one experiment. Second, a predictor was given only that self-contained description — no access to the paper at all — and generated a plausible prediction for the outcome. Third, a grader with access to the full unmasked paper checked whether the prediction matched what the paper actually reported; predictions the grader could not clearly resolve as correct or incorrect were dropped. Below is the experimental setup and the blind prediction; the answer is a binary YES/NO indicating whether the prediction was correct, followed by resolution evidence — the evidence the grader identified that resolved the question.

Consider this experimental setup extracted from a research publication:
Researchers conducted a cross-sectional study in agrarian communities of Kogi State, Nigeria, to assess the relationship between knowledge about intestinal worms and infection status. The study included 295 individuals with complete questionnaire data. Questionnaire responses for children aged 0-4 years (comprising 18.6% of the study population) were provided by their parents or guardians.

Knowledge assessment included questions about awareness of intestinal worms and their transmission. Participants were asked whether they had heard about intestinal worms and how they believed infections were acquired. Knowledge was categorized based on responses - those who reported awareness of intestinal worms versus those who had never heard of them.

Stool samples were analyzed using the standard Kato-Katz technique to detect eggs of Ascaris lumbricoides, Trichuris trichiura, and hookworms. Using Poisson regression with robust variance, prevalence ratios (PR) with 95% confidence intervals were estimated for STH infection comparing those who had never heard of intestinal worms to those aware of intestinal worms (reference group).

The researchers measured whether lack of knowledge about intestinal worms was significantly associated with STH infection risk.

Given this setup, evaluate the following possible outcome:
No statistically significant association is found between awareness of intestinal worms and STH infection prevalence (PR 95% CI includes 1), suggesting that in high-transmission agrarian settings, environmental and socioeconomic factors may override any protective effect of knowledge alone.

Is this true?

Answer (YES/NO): YES